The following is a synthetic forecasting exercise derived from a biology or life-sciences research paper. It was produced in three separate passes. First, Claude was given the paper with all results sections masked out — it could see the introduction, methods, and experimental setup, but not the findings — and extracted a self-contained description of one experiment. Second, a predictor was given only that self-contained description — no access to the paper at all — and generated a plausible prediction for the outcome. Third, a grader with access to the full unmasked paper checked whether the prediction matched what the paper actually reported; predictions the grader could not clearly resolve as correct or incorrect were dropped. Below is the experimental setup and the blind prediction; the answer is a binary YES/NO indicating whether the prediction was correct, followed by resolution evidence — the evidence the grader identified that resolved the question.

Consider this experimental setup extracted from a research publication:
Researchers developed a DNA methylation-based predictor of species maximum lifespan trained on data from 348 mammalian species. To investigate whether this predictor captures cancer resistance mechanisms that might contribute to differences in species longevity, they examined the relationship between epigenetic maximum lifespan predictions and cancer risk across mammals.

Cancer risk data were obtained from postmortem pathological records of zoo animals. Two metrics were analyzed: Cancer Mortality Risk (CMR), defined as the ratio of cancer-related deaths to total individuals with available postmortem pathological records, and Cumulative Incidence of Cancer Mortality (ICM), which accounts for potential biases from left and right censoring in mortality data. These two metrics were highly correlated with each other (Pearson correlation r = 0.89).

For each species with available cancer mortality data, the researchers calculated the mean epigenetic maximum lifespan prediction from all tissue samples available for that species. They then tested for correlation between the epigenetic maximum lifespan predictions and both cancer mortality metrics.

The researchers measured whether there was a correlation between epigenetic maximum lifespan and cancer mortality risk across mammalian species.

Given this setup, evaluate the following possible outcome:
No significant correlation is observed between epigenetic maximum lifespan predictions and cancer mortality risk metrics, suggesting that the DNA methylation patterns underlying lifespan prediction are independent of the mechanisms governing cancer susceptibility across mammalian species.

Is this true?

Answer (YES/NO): YES